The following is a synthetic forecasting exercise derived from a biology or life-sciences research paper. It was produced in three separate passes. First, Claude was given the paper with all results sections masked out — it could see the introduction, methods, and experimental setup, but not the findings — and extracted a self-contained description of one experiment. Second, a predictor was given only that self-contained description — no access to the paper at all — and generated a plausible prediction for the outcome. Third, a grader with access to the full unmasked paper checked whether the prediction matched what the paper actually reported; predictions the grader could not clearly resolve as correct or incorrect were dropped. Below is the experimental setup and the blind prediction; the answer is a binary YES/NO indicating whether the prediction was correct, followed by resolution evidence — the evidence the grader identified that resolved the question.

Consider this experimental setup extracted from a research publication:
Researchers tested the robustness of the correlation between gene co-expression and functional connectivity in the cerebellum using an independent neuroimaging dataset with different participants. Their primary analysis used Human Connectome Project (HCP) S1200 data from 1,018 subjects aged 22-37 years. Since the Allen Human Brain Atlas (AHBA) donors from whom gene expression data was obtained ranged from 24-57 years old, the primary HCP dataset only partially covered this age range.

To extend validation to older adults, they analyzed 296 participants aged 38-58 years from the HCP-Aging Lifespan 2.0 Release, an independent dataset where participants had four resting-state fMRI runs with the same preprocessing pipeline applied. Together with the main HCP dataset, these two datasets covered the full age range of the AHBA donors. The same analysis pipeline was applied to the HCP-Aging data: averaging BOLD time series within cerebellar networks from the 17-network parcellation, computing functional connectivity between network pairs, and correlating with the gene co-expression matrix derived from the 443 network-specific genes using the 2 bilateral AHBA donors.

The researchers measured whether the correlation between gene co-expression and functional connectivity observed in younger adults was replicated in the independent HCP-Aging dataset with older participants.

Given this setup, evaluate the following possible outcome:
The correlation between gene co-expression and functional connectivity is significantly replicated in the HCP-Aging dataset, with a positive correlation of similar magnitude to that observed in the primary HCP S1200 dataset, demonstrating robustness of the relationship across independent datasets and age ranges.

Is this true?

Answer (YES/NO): YES